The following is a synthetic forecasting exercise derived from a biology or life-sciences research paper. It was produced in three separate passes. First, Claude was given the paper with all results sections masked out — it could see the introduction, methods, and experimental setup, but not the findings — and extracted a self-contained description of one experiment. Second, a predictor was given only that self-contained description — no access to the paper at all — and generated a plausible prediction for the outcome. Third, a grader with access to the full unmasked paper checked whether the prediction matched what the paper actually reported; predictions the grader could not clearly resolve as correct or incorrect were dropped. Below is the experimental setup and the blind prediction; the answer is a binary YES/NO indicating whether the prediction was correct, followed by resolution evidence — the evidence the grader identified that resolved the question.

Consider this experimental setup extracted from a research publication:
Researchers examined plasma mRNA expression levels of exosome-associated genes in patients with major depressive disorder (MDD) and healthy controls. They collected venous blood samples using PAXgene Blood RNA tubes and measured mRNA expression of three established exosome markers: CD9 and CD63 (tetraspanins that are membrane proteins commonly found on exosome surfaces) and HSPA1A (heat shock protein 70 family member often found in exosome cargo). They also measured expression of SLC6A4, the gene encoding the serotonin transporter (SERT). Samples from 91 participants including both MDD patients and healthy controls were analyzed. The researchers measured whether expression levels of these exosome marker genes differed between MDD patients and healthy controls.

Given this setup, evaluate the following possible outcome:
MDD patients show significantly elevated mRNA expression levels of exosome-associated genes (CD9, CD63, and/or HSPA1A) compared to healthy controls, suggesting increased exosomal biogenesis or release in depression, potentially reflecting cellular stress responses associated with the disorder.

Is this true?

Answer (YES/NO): NO